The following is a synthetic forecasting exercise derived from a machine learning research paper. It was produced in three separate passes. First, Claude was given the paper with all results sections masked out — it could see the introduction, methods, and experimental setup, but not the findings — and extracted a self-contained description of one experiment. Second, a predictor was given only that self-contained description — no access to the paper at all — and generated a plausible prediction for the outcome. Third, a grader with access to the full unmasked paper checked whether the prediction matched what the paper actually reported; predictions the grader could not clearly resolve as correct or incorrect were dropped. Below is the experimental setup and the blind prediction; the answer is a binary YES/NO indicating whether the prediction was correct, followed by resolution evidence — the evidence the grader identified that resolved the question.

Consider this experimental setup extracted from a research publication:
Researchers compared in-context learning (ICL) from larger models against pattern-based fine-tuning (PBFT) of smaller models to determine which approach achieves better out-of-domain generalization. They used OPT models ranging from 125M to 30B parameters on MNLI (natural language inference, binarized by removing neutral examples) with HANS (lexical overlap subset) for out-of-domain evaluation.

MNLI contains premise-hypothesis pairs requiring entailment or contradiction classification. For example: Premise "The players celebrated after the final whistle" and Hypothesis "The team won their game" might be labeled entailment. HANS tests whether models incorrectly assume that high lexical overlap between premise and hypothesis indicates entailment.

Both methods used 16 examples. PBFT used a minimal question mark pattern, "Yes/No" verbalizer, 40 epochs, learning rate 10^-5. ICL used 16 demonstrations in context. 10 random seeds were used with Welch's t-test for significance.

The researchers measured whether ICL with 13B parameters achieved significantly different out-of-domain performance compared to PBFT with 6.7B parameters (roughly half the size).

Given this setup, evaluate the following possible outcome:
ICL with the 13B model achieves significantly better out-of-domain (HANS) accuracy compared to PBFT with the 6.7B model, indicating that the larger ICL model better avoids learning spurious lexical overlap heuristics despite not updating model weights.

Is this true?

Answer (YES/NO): NO